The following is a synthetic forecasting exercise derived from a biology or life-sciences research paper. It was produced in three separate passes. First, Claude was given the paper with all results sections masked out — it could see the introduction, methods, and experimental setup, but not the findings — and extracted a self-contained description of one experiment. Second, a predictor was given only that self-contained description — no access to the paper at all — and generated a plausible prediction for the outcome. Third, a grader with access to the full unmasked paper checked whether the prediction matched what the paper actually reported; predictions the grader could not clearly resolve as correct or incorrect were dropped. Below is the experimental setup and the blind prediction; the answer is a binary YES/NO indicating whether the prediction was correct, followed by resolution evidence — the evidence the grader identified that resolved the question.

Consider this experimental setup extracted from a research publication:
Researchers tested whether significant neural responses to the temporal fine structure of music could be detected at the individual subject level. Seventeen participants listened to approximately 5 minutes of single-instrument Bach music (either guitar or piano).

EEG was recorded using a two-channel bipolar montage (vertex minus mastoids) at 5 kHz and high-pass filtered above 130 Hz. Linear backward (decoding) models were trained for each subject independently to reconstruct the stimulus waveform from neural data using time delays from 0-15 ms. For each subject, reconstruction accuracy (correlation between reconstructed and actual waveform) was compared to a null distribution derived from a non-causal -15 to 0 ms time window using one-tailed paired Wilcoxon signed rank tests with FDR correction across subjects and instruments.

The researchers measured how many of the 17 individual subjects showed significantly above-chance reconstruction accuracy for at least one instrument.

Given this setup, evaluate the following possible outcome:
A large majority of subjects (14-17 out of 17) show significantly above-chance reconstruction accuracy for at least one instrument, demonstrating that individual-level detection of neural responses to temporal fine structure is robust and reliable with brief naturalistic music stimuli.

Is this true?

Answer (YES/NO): NO